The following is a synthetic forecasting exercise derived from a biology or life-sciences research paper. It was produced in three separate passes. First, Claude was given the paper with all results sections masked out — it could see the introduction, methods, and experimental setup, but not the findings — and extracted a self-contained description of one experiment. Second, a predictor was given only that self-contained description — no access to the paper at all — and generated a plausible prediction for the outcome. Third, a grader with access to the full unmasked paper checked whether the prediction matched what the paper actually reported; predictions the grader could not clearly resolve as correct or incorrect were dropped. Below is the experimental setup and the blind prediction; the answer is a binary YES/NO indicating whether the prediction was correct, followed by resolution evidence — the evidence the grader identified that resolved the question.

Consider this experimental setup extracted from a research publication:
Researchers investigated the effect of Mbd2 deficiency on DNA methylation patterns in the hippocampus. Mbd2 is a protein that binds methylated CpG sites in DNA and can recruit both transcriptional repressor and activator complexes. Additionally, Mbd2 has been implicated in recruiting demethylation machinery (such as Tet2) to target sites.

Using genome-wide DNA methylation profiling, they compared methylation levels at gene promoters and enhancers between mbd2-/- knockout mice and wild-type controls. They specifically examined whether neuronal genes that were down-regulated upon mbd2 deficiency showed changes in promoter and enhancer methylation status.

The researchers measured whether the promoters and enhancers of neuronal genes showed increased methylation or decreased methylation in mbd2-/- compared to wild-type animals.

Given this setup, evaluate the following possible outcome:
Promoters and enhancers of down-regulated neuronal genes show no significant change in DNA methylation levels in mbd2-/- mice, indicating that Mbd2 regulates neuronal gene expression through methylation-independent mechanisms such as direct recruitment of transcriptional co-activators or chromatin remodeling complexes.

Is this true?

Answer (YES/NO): NO